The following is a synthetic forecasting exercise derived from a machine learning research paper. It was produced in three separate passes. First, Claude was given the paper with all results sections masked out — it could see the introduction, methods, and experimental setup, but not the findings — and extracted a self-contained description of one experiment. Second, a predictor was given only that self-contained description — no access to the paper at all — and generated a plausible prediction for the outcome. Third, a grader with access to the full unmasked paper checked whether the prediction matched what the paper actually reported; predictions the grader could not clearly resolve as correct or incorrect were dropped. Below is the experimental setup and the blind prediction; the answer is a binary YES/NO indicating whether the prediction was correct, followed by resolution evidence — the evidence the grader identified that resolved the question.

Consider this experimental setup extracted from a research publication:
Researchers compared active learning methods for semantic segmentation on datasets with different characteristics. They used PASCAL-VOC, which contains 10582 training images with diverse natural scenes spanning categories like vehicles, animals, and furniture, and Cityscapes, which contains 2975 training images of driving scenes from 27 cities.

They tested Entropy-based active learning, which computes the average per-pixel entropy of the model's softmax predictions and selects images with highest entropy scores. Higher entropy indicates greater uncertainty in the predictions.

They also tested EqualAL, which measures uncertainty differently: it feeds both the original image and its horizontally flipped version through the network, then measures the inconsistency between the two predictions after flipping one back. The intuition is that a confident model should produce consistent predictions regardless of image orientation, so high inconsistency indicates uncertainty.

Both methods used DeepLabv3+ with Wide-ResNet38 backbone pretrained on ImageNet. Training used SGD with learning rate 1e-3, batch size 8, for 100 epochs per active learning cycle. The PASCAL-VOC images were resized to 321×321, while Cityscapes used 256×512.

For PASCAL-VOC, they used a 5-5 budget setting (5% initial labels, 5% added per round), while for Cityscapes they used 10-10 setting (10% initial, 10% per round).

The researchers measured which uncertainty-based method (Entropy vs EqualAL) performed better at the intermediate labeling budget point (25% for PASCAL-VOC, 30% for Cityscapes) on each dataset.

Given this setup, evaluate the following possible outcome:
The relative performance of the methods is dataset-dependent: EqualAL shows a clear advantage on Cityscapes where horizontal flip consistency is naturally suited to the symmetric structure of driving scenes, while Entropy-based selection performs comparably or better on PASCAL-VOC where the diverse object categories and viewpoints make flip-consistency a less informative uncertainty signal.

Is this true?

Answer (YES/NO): NO